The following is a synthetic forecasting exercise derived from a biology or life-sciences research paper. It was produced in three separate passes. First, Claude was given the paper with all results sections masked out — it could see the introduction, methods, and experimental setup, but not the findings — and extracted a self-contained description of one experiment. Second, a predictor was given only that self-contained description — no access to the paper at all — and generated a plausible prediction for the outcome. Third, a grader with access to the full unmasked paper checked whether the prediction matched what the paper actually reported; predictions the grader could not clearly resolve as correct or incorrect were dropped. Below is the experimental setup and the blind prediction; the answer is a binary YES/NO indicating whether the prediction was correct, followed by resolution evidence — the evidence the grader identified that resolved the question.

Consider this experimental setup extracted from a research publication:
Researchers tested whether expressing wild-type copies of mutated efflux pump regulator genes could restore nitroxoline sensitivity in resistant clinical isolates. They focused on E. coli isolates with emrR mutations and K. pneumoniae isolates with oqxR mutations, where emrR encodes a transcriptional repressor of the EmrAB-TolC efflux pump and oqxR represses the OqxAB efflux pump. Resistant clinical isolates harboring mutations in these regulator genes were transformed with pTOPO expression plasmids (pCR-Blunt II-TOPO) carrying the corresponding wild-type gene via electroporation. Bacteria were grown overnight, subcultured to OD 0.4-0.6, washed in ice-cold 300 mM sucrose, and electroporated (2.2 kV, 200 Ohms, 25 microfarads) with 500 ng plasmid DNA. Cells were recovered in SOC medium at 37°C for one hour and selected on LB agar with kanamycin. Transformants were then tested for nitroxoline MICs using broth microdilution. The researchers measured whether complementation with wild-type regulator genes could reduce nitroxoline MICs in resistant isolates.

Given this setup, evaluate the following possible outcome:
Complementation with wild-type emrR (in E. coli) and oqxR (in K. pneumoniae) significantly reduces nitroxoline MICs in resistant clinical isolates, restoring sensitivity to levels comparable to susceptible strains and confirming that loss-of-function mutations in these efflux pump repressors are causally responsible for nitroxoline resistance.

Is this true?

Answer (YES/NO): YES